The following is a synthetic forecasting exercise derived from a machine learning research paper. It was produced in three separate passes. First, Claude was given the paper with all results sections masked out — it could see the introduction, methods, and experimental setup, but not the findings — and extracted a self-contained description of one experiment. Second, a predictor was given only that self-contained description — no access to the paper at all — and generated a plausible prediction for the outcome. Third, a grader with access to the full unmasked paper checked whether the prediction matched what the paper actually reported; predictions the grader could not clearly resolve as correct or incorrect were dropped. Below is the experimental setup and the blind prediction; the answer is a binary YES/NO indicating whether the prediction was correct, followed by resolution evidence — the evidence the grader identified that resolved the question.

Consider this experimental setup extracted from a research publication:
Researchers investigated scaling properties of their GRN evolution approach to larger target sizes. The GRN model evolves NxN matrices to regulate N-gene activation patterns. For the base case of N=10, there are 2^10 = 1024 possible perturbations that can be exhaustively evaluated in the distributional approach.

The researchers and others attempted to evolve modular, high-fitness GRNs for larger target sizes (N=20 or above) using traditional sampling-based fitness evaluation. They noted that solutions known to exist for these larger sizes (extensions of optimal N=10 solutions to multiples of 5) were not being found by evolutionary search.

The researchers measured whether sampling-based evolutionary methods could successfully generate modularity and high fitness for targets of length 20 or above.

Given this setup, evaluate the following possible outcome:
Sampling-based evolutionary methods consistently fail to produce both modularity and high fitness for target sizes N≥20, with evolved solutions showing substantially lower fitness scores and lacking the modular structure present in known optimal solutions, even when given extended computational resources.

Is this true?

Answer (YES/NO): YES